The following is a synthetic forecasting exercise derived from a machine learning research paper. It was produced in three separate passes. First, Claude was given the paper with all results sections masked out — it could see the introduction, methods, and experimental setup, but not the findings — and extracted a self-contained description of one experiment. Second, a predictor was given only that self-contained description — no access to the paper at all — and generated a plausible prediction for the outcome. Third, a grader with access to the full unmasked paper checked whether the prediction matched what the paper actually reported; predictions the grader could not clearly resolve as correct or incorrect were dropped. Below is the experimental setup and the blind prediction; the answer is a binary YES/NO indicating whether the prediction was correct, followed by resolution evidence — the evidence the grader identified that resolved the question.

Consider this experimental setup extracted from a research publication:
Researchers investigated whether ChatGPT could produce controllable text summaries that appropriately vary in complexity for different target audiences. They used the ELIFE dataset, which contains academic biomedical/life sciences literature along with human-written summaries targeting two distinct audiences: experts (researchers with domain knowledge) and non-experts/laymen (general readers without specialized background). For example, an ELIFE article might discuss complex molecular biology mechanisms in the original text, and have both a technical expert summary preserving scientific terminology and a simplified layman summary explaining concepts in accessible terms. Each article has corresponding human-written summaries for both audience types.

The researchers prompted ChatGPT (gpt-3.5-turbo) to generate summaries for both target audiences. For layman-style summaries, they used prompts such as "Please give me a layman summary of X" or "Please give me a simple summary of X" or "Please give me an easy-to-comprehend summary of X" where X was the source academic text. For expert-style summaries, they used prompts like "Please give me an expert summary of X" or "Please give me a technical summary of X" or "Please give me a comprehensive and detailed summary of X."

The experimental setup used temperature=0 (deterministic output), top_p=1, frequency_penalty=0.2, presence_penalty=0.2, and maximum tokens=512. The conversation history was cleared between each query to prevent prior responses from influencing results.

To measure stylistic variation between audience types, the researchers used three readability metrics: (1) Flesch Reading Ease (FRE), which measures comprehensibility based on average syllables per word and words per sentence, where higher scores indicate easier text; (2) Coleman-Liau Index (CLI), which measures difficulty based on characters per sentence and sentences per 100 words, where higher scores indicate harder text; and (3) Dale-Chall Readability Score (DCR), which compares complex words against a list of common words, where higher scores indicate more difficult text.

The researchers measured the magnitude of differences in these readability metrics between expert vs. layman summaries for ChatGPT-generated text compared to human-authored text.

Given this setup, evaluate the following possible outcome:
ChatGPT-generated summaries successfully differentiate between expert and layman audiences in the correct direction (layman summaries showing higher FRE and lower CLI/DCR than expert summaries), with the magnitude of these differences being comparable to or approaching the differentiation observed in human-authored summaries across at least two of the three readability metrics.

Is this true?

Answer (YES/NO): NO